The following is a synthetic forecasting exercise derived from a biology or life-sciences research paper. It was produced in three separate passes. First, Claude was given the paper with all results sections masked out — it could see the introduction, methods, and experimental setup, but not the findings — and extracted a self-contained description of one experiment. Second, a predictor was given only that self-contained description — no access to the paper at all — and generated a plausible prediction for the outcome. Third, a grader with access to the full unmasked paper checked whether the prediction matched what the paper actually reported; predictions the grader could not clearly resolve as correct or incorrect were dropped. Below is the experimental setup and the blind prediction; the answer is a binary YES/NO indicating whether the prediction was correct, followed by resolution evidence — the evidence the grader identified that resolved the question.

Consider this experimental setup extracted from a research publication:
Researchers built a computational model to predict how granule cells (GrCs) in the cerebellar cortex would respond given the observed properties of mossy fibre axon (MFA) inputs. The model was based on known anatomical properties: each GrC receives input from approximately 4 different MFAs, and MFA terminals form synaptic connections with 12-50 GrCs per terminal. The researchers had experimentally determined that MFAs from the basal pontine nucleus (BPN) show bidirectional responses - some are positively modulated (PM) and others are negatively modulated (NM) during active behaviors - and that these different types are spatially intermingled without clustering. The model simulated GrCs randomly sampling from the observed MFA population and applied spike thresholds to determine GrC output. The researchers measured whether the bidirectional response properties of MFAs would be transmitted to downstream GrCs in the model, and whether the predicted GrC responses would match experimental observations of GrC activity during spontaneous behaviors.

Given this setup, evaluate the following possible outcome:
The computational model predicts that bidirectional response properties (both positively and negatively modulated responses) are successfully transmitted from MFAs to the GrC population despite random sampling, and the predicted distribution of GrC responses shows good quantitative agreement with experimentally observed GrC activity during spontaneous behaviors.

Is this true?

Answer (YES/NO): NO